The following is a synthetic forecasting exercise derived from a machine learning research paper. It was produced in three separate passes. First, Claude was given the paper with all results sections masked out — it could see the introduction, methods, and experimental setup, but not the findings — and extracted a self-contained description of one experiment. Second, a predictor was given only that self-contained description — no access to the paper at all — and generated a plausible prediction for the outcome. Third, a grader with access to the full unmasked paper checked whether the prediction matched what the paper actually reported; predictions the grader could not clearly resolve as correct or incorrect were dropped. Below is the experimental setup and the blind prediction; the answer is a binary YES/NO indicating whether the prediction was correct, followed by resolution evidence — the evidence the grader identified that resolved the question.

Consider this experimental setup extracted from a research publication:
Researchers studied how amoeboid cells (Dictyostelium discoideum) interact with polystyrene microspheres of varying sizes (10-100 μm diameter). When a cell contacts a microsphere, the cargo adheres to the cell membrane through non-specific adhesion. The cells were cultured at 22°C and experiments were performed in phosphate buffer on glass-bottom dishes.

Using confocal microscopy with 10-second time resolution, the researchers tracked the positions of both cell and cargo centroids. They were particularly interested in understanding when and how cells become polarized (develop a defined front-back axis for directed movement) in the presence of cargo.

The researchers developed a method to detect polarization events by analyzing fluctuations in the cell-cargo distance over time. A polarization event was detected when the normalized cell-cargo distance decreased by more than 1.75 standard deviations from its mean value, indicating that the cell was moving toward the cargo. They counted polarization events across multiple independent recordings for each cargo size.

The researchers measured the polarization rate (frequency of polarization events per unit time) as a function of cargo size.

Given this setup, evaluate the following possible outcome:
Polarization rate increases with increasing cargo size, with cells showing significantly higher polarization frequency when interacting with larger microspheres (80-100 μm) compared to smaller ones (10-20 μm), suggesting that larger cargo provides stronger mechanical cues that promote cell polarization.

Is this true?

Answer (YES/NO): NO